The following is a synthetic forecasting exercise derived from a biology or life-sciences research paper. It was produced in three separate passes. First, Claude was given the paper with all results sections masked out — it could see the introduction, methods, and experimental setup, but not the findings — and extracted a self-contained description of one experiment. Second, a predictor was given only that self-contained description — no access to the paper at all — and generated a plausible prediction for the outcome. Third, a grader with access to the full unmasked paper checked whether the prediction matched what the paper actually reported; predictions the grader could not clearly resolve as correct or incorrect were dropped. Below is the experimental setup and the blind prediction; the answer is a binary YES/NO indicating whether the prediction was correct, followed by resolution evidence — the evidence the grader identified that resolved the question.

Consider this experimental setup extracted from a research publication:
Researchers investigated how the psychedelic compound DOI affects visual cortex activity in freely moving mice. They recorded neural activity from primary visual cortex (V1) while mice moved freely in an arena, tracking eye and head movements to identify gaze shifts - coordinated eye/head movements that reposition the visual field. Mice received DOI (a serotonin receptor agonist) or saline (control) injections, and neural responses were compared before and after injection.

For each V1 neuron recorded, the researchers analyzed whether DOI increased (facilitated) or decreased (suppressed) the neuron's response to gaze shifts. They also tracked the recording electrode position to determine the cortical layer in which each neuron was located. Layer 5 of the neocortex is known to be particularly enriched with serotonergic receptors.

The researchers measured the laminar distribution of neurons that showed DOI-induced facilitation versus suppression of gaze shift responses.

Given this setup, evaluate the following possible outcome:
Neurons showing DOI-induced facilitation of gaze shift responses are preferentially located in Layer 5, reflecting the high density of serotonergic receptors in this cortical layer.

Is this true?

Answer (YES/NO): YES